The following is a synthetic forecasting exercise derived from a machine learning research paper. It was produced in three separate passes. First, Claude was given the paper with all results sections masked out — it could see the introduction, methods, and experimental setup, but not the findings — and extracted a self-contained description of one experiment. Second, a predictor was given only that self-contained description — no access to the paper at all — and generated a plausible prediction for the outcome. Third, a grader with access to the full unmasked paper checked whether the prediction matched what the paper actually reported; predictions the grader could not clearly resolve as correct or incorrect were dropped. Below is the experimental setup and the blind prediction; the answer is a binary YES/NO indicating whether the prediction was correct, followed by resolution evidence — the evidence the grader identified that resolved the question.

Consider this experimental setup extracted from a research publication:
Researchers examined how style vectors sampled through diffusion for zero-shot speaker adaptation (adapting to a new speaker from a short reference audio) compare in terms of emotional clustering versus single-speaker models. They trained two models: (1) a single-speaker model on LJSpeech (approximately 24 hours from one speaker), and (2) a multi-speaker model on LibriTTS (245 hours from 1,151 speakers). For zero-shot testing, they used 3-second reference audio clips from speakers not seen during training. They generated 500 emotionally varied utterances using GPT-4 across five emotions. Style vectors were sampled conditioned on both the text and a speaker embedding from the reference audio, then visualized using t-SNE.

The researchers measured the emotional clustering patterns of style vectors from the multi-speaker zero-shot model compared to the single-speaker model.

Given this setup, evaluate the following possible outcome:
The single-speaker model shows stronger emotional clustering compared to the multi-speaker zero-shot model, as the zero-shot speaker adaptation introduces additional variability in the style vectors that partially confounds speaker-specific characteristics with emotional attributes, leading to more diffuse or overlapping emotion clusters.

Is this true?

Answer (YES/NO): YES